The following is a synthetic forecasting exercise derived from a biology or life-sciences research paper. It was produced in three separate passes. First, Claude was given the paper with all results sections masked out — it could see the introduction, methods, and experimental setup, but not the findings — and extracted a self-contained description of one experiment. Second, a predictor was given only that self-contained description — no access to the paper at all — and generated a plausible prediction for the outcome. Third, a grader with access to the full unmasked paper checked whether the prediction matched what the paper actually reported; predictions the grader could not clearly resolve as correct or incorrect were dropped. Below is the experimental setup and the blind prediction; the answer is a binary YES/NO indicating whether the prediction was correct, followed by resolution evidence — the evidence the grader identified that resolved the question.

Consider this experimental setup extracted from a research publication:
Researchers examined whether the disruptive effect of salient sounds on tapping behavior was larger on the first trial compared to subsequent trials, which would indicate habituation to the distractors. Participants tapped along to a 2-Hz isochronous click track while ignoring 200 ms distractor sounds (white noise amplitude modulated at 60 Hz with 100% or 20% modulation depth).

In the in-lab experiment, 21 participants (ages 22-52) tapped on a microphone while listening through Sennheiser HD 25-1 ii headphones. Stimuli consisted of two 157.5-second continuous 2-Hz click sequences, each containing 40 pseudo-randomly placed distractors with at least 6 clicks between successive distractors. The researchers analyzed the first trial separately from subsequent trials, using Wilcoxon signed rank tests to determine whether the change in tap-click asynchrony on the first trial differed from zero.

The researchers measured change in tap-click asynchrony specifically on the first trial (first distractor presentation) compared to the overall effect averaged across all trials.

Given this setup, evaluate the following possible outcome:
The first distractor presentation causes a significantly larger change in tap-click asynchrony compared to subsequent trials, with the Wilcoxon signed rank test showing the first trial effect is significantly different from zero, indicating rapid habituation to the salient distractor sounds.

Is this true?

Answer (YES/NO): NO